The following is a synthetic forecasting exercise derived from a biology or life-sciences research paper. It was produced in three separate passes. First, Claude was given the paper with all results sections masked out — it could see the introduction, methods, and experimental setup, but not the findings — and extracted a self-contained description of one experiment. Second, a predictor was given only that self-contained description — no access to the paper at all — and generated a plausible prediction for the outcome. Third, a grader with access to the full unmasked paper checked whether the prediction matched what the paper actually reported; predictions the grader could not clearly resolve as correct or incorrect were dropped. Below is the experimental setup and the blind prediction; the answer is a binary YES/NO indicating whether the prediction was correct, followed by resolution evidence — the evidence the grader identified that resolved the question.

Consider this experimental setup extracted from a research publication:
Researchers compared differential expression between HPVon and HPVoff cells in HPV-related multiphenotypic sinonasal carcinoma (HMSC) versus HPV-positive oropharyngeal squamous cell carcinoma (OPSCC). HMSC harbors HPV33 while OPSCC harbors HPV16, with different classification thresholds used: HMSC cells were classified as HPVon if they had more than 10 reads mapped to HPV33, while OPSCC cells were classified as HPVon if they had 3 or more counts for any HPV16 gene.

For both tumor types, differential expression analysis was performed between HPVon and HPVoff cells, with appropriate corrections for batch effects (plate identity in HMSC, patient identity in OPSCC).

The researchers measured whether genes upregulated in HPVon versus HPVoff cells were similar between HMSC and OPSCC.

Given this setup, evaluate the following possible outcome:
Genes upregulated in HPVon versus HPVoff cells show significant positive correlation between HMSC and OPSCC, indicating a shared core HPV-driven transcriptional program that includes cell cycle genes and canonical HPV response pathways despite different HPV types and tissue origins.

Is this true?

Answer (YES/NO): NO